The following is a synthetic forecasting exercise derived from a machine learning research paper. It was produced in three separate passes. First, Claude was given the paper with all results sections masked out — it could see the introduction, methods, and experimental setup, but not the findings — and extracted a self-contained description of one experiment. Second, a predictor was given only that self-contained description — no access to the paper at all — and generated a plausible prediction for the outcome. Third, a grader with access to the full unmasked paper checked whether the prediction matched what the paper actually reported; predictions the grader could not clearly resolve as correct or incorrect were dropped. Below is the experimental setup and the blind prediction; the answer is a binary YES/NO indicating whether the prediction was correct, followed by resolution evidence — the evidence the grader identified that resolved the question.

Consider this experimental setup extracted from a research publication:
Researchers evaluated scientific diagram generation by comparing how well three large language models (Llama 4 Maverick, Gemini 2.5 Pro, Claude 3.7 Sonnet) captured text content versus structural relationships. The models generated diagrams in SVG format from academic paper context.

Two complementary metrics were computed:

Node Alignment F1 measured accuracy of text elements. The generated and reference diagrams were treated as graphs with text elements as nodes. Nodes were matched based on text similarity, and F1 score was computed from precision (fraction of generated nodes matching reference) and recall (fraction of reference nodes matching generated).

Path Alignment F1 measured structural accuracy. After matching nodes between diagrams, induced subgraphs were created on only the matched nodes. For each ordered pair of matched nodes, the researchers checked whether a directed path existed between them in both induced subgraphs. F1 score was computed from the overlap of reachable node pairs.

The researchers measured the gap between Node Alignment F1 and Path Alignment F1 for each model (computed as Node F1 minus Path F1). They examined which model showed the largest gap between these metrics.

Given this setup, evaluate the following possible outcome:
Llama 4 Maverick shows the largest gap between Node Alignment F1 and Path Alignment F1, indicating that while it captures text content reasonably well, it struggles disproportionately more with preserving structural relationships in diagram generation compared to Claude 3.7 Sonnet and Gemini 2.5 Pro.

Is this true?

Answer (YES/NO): YES